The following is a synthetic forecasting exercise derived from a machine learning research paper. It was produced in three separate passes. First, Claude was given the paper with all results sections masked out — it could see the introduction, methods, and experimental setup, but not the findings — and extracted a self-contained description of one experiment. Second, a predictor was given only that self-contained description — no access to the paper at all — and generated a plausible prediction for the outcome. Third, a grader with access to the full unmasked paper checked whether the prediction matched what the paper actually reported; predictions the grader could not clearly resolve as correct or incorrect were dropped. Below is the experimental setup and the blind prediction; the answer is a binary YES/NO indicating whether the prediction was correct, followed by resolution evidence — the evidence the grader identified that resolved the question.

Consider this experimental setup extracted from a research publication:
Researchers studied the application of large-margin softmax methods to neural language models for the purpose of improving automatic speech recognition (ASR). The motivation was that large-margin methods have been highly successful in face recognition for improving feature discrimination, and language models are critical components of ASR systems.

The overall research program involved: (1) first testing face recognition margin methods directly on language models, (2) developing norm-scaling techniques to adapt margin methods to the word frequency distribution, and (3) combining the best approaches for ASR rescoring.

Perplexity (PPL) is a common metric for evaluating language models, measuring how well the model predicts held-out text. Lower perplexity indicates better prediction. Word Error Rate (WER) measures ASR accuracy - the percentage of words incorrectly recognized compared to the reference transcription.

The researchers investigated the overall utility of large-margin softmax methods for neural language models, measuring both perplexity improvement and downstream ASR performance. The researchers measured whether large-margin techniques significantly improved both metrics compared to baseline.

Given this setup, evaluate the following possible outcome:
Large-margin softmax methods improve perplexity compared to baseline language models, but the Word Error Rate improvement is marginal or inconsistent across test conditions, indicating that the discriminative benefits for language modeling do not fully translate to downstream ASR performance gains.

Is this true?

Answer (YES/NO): NO